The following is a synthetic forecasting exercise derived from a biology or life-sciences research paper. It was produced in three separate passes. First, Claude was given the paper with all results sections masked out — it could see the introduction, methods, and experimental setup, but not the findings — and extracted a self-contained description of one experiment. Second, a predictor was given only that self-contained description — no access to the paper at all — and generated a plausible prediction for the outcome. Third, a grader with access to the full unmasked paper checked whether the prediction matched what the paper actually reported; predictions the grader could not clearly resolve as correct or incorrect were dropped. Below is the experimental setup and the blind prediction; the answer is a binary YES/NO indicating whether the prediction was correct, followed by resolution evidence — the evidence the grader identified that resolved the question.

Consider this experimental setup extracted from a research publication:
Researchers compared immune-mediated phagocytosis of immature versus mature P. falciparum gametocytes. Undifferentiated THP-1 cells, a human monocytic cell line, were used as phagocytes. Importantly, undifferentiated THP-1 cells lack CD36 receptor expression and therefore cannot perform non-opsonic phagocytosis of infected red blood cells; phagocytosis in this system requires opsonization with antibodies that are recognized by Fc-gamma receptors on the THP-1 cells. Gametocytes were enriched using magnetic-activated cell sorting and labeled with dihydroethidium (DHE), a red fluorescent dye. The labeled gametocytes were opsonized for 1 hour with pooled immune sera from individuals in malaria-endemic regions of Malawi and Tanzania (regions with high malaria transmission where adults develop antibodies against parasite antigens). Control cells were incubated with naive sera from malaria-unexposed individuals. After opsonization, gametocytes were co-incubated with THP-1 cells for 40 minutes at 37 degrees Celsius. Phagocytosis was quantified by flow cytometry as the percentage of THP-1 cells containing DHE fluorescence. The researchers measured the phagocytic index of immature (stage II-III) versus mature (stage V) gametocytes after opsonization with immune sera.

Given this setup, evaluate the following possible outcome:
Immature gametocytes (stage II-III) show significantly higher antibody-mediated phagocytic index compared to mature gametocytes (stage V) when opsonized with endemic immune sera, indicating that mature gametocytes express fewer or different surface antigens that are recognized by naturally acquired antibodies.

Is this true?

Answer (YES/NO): YES